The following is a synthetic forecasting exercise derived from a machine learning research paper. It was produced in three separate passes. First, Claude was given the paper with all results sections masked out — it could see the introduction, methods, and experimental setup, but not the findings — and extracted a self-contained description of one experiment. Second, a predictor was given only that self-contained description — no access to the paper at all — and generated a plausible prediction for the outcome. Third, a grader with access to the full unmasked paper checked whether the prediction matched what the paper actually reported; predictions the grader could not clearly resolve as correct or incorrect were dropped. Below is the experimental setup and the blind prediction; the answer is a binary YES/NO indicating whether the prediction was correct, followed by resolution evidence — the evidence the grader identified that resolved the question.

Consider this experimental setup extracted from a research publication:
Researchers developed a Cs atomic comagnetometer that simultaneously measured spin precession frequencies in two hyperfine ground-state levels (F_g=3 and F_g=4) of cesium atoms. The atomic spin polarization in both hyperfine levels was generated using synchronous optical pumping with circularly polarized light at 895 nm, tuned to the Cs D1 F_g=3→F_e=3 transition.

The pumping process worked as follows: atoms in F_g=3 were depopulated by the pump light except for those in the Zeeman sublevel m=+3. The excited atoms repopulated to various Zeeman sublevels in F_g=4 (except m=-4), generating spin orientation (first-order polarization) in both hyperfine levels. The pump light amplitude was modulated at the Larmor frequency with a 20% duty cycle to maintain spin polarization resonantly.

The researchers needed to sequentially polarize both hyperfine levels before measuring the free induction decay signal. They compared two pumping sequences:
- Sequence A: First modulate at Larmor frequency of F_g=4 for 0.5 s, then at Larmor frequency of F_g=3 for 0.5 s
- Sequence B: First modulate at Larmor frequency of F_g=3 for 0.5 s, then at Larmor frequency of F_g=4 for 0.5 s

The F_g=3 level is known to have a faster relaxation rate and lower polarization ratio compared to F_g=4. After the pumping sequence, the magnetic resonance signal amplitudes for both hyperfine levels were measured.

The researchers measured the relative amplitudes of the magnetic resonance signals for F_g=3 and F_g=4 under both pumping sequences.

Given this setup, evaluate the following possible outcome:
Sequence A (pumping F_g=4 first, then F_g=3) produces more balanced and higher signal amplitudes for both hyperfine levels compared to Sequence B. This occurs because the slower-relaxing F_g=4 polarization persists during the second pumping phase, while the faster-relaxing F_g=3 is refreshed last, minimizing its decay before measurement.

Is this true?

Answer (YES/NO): NO